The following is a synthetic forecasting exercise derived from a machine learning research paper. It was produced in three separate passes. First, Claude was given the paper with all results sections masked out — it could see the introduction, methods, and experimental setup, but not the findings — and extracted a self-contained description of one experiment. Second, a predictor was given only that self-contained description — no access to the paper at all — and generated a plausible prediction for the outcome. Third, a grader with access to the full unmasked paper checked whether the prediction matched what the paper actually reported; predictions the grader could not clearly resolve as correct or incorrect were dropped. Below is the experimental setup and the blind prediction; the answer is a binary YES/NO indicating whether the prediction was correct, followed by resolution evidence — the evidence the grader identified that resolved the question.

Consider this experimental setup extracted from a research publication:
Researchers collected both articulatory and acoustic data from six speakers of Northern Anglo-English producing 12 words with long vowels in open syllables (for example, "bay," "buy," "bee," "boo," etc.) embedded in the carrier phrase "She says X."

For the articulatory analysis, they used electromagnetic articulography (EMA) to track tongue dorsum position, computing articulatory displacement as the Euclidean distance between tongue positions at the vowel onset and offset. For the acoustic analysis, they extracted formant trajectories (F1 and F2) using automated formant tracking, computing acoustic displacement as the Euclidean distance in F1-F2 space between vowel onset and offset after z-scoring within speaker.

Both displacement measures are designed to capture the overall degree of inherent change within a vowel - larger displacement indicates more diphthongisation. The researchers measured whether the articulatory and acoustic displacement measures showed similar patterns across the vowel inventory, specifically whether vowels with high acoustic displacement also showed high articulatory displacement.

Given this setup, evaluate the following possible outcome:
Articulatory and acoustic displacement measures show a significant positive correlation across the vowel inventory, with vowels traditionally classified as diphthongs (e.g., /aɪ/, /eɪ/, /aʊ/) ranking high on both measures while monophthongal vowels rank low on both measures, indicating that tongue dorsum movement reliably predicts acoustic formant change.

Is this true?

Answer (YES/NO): NO